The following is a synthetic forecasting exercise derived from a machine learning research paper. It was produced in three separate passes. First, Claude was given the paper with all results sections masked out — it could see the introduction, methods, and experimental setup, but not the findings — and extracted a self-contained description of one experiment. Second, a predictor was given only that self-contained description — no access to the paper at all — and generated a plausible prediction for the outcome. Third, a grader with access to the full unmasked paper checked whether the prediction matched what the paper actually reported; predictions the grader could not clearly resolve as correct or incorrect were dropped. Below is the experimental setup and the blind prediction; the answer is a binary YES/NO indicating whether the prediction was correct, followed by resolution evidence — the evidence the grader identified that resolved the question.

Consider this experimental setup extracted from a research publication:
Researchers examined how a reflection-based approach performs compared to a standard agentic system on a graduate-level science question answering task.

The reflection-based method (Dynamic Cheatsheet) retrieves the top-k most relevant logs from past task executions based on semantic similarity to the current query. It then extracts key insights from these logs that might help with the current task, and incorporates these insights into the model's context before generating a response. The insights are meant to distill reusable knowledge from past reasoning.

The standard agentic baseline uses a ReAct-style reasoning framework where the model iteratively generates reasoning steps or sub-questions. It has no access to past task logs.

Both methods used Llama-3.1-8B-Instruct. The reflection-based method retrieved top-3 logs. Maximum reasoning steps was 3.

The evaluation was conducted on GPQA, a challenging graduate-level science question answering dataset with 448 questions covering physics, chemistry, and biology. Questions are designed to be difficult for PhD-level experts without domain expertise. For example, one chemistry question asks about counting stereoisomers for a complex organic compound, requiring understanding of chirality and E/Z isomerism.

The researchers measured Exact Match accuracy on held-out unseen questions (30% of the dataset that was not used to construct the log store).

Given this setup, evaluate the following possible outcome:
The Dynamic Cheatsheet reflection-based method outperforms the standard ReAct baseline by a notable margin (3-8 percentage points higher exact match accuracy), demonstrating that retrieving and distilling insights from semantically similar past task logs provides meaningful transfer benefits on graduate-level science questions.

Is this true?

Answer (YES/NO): NO